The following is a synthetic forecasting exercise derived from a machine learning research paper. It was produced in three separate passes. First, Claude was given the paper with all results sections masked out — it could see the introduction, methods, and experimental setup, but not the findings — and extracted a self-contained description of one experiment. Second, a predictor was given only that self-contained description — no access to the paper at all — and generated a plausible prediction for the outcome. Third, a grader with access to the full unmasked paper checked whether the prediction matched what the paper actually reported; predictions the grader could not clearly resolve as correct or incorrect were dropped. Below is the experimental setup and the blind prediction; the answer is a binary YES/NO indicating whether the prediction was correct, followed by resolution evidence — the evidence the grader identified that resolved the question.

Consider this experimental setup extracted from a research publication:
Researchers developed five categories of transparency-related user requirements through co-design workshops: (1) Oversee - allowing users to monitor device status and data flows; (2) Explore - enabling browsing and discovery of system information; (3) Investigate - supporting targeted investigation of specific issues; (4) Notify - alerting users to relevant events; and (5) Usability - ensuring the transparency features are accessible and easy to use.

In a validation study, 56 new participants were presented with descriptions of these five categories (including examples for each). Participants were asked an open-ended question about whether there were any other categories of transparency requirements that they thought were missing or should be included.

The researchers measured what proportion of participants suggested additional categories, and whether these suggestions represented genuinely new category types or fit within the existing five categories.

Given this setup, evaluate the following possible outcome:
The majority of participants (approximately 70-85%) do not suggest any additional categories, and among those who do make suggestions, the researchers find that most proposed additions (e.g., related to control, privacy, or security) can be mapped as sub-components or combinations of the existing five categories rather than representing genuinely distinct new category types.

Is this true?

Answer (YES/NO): NO